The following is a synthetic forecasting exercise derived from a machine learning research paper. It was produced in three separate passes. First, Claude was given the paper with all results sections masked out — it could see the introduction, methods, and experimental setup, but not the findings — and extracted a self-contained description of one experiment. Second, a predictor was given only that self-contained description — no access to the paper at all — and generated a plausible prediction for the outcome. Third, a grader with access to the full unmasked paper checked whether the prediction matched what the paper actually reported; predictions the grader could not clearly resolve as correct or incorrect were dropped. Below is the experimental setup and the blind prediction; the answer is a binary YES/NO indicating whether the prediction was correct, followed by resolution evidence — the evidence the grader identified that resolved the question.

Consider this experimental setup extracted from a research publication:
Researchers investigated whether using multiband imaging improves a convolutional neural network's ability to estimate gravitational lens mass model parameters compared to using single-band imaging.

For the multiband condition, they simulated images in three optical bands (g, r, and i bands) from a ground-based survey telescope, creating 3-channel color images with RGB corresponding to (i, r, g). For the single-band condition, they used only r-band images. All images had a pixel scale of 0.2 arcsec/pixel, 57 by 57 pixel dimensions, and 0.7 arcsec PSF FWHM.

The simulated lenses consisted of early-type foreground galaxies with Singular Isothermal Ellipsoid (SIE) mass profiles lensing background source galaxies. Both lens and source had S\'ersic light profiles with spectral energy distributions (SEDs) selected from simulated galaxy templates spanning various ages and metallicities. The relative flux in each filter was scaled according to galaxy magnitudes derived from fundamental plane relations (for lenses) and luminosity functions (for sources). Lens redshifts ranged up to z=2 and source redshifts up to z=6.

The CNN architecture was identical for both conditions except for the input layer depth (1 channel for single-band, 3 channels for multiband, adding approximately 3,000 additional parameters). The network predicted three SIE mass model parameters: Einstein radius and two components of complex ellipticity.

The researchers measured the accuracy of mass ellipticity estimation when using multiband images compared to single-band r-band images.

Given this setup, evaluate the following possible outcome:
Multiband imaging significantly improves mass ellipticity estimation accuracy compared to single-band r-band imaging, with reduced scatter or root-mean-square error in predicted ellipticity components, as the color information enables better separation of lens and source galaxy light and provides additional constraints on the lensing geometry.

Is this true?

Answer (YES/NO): YES